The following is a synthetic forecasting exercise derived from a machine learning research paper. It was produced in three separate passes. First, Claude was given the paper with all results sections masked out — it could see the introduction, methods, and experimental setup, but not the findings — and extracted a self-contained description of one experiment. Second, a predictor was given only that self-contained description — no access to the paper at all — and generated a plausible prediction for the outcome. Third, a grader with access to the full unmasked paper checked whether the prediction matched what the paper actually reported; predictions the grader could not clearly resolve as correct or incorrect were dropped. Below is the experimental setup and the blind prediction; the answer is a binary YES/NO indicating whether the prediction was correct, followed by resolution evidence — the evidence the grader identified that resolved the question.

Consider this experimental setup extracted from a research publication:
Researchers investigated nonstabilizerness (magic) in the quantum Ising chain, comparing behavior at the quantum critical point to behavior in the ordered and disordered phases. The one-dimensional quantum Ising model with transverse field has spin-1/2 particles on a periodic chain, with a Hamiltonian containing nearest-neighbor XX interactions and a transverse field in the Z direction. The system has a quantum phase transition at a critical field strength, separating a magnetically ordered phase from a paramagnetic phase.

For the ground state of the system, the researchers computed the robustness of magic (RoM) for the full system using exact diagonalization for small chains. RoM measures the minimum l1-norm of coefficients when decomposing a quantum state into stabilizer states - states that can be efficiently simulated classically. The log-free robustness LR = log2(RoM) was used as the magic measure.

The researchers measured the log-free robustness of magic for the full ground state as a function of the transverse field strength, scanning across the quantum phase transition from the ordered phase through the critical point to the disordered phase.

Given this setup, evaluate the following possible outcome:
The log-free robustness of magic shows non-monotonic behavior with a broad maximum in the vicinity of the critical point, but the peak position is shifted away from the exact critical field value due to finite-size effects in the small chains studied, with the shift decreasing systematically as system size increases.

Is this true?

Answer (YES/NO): NO